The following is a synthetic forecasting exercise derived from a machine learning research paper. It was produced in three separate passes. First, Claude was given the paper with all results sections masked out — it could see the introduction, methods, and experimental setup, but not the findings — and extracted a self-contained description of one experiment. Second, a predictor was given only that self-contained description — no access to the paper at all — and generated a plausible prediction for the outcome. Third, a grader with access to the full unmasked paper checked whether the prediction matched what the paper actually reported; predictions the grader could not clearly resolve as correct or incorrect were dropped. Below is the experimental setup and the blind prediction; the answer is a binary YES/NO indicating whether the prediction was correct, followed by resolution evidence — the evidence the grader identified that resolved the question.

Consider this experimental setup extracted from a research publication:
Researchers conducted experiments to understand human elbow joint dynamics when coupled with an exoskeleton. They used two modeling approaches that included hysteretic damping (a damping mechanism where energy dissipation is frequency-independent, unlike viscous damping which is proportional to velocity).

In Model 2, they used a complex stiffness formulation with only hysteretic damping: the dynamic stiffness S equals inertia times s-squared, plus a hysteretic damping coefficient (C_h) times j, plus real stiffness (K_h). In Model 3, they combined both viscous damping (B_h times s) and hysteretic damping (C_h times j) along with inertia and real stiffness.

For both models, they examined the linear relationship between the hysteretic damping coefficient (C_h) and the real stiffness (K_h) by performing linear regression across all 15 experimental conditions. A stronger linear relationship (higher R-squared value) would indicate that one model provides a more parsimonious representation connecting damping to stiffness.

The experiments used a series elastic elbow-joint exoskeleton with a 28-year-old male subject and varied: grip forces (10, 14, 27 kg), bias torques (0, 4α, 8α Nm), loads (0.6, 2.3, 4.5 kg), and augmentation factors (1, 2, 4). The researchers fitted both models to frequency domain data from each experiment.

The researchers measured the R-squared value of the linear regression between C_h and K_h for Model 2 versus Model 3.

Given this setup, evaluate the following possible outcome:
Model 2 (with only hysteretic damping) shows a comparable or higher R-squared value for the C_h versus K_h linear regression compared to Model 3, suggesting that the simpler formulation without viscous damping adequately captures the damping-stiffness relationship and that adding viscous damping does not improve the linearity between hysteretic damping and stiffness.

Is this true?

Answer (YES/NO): YES